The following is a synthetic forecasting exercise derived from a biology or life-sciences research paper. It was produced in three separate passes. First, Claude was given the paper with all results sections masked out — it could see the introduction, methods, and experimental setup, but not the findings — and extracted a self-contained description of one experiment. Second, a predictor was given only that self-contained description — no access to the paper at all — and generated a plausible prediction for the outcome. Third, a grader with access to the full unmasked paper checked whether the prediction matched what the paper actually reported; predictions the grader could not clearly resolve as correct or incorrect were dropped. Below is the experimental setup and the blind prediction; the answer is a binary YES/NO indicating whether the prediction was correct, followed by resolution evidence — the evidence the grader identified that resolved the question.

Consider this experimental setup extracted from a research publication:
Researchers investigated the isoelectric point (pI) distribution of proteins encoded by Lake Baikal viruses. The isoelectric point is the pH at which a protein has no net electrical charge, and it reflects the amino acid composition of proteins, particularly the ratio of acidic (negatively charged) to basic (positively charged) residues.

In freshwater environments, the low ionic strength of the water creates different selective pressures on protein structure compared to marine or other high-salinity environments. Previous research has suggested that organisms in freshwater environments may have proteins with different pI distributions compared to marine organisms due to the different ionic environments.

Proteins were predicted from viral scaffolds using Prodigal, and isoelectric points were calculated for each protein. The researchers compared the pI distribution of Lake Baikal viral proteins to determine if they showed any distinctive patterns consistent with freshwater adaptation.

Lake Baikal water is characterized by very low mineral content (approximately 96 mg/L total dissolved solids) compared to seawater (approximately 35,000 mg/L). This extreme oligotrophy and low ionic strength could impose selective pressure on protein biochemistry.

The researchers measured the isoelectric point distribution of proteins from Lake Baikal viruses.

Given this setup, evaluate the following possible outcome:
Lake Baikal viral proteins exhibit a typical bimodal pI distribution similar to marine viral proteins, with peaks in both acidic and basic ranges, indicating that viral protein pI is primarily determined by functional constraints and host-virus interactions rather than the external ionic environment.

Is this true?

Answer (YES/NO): NO